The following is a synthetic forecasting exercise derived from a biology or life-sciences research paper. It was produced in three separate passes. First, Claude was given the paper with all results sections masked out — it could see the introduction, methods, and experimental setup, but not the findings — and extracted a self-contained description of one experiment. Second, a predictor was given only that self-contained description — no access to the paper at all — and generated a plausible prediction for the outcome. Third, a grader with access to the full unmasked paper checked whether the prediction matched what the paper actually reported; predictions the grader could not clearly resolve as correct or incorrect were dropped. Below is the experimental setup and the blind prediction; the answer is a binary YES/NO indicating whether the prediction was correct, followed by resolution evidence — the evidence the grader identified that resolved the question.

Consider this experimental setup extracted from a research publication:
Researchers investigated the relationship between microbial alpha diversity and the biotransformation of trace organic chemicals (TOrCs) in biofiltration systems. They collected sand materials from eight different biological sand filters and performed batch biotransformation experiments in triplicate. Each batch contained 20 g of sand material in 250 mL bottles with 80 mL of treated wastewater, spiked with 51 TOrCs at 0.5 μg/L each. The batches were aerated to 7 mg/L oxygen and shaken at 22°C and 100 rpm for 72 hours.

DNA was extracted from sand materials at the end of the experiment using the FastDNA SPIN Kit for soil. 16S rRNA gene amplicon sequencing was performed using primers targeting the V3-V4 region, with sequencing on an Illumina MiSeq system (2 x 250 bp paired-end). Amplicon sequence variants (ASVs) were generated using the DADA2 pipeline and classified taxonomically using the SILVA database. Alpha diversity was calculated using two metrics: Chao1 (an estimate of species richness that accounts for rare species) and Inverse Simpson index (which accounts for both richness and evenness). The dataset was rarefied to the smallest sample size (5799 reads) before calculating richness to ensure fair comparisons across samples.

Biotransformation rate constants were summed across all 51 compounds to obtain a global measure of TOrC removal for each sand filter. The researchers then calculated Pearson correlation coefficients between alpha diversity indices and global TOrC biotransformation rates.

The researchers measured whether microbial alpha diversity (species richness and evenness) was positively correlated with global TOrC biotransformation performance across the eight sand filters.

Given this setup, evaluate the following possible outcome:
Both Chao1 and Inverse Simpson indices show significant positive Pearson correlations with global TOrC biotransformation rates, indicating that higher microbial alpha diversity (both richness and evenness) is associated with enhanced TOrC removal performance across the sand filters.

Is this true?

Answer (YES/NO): NO